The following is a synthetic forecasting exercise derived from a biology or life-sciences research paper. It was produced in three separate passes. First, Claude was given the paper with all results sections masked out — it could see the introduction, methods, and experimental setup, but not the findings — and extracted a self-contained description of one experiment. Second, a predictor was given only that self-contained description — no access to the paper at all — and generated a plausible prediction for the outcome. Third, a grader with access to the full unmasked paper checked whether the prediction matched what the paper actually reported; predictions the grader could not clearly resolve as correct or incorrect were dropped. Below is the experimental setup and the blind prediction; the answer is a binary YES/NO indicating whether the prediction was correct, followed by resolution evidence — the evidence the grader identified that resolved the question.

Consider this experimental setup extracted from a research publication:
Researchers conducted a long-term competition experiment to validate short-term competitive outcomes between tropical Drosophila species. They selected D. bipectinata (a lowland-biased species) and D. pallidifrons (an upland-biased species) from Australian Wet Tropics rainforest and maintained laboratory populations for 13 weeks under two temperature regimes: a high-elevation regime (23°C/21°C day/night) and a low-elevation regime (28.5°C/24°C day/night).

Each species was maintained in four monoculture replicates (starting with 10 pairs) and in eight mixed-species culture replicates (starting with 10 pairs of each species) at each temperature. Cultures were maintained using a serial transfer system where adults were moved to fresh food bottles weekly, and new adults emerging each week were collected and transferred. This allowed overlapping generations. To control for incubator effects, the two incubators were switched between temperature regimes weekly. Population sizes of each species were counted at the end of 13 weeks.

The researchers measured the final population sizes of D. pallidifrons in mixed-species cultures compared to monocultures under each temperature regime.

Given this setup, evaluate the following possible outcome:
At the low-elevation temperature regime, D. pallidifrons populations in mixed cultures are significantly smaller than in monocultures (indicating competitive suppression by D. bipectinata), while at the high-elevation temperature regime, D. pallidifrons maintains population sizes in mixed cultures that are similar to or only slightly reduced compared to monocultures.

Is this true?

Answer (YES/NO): NO